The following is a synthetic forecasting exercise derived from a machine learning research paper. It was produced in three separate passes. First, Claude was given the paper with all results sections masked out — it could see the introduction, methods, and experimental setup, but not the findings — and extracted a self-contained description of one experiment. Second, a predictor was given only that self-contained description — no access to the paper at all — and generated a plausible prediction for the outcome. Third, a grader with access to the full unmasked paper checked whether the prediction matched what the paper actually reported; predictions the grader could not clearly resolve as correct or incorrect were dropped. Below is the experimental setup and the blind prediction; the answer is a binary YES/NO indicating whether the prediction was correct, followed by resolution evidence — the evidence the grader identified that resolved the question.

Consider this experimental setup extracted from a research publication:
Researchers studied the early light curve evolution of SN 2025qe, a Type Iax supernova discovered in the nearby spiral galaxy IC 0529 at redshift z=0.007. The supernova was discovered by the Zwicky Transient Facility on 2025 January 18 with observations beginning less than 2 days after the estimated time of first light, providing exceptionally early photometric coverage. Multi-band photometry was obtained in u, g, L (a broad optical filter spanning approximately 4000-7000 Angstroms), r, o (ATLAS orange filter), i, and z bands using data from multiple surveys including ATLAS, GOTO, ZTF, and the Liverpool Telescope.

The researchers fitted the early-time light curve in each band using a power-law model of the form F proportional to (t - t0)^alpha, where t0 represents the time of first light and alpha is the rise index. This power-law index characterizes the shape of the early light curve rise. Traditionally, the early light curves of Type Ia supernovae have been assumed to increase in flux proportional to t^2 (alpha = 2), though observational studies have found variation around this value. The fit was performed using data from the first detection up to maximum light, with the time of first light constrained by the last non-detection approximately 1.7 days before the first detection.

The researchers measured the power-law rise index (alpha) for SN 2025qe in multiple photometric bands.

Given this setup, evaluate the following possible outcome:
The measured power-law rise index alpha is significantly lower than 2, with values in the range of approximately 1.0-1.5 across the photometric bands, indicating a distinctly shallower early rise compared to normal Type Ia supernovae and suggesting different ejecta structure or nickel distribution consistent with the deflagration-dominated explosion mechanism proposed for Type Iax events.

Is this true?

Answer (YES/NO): YES